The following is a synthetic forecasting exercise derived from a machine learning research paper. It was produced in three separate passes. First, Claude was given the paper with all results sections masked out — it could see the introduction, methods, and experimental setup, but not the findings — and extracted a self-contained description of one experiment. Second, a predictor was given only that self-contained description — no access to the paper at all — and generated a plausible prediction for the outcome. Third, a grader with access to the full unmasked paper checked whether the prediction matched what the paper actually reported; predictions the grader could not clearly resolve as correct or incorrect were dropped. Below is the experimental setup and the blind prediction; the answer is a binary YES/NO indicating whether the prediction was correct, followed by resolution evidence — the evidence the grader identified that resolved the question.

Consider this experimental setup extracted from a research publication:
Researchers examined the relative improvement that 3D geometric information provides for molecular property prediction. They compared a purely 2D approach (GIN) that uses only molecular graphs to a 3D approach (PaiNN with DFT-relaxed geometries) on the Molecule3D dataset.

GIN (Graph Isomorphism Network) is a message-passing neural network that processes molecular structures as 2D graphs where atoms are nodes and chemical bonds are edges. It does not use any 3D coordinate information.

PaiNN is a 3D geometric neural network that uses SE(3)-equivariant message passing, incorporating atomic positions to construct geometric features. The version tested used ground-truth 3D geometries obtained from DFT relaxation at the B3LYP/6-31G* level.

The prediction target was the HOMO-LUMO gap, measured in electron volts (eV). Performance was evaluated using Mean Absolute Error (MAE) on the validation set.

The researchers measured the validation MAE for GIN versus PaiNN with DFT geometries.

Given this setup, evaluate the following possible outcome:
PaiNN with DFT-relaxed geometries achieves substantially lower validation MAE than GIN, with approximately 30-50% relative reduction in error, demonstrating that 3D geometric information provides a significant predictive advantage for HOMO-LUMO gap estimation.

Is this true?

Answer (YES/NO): NO